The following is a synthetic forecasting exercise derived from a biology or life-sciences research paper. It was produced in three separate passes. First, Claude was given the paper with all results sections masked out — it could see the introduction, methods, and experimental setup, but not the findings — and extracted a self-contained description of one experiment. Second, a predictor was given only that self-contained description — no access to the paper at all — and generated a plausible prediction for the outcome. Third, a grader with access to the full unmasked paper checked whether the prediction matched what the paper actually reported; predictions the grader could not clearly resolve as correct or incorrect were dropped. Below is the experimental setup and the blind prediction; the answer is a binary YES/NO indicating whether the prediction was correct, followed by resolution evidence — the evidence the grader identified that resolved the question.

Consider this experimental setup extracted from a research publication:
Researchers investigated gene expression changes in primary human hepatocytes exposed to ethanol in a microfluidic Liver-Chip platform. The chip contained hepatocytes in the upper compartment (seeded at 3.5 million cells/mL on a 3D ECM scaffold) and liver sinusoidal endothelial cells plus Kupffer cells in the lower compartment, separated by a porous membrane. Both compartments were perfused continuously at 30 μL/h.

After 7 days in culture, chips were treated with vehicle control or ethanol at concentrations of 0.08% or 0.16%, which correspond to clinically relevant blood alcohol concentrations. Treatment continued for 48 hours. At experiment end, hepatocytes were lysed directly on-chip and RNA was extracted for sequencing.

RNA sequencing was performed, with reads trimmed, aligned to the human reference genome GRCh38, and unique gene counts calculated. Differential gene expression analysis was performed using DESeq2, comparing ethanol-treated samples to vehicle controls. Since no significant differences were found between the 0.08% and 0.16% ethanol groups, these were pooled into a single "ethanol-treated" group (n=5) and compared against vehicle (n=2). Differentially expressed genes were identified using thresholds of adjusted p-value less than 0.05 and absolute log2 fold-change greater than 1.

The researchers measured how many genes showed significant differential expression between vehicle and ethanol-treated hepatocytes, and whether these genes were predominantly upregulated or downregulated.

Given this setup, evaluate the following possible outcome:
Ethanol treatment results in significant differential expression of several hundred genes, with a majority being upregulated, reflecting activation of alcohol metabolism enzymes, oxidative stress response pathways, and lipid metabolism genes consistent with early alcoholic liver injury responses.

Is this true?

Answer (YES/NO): NO